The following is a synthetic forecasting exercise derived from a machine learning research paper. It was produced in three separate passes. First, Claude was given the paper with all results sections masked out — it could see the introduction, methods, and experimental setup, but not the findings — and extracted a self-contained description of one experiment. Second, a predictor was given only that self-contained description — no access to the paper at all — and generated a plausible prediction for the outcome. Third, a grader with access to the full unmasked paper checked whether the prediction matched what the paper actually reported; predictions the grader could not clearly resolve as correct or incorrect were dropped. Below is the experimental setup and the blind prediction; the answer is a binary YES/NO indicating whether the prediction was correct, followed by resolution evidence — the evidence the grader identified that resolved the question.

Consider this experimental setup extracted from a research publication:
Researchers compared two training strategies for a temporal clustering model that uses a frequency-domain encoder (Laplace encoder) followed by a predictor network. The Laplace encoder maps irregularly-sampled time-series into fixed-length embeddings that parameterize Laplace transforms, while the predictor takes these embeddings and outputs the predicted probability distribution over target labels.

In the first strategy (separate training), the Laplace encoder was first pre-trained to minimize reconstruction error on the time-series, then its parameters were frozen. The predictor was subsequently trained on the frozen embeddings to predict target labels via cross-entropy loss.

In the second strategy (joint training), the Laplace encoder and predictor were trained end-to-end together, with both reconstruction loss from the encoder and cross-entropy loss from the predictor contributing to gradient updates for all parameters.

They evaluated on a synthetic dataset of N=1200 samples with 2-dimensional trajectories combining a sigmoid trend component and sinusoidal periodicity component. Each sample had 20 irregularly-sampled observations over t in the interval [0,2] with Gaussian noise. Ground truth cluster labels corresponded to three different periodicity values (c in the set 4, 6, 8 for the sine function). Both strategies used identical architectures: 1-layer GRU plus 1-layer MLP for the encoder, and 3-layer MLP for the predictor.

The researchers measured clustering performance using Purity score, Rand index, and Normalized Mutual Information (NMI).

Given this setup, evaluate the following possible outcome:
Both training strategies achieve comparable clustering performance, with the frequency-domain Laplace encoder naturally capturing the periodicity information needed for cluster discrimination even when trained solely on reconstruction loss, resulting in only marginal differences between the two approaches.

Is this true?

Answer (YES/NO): NO